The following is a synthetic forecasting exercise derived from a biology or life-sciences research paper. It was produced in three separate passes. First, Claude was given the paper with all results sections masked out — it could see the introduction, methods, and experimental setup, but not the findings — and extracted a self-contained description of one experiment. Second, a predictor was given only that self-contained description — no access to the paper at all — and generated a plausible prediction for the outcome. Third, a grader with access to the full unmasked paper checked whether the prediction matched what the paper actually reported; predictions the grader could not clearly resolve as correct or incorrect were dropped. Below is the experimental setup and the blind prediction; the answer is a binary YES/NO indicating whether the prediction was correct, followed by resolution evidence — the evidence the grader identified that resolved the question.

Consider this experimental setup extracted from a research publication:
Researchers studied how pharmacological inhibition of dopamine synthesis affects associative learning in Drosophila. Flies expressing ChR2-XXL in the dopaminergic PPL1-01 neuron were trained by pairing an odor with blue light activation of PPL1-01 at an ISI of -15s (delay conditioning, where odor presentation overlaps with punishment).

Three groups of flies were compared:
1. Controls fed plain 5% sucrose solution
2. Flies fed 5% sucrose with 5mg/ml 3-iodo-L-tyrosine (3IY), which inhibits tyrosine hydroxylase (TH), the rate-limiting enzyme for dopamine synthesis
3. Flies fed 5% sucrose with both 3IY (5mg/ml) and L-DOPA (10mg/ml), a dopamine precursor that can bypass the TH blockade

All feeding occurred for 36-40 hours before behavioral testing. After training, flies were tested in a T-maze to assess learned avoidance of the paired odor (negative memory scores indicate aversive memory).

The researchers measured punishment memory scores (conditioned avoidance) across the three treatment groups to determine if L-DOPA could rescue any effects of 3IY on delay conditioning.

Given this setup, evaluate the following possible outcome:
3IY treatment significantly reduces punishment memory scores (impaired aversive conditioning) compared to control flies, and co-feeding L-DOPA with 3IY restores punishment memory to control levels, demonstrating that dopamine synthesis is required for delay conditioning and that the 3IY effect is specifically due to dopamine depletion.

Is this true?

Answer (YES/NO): YES